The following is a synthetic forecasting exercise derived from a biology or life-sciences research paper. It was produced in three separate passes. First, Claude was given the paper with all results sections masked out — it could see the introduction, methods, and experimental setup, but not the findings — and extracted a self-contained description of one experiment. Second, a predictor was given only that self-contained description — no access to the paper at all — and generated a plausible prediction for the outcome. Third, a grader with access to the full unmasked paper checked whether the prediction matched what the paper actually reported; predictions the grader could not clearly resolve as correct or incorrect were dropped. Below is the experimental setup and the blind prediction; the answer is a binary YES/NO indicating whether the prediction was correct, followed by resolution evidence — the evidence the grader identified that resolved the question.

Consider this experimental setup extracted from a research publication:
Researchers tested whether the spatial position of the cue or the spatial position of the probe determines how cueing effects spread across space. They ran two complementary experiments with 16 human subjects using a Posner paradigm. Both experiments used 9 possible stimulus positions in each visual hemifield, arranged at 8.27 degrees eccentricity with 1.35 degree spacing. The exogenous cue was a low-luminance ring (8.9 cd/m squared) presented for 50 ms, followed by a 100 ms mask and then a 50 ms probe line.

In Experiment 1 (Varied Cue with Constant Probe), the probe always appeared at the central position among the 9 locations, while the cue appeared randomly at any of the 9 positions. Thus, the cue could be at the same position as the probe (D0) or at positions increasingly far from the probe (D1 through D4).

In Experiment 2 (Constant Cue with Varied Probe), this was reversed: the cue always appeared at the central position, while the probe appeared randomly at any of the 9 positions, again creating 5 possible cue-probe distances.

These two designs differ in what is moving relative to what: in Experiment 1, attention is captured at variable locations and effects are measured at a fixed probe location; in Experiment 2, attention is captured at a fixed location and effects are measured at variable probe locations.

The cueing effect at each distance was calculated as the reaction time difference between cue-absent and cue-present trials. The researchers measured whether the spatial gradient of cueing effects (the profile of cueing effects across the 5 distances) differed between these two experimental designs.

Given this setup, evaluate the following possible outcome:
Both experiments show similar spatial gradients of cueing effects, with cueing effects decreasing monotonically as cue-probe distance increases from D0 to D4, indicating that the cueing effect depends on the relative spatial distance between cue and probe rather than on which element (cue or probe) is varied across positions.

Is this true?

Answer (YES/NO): YES